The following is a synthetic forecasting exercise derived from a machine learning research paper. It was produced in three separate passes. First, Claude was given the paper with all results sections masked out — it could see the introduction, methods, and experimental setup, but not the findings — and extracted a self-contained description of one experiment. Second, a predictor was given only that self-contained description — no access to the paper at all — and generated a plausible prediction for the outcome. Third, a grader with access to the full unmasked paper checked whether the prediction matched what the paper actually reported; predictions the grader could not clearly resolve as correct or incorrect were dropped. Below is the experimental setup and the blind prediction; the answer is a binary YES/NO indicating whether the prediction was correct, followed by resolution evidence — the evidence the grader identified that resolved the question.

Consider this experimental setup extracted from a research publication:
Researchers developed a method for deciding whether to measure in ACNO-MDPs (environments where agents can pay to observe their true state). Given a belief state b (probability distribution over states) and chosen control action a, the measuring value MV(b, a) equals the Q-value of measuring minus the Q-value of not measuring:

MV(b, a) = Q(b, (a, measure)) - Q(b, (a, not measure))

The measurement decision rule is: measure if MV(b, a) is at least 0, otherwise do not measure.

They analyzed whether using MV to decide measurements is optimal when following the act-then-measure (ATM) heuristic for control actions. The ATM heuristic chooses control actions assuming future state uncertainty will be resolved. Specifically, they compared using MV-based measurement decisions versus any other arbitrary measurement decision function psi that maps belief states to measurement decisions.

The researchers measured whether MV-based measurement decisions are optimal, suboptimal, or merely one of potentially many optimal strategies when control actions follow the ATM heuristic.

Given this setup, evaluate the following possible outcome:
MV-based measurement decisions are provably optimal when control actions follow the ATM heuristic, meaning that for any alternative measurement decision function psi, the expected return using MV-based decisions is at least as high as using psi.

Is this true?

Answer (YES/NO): YES